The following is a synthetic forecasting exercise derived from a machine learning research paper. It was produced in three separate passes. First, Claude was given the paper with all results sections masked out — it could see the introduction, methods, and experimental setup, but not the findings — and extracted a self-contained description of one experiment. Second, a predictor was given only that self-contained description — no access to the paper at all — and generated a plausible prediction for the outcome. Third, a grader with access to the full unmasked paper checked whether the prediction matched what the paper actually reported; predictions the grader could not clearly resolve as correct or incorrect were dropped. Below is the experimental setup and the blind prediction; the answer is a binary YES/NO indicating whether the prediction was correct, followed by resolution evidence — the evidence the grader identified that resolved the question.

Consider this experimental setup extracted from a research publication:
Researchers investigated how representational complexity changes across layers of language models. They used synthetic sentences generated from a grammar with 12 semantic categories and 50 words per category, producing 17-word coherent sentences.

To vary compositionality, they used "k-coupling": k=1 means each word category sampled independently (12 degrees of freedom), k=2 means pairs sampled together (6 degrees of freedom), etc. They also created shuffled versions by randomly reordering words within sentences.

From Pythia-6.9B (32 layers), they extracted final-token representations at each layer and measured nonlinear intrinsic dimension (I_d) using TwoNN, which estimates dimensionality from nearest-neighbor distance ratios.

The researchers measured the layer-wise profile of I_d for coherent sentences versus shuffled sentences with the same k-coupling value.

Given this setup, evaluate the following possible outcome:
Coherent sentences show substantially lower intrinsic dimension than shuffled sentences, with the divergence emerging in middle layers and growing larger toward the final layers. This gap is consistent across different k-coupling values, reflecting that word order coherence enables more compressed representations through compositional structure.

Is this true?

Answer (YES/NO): NO